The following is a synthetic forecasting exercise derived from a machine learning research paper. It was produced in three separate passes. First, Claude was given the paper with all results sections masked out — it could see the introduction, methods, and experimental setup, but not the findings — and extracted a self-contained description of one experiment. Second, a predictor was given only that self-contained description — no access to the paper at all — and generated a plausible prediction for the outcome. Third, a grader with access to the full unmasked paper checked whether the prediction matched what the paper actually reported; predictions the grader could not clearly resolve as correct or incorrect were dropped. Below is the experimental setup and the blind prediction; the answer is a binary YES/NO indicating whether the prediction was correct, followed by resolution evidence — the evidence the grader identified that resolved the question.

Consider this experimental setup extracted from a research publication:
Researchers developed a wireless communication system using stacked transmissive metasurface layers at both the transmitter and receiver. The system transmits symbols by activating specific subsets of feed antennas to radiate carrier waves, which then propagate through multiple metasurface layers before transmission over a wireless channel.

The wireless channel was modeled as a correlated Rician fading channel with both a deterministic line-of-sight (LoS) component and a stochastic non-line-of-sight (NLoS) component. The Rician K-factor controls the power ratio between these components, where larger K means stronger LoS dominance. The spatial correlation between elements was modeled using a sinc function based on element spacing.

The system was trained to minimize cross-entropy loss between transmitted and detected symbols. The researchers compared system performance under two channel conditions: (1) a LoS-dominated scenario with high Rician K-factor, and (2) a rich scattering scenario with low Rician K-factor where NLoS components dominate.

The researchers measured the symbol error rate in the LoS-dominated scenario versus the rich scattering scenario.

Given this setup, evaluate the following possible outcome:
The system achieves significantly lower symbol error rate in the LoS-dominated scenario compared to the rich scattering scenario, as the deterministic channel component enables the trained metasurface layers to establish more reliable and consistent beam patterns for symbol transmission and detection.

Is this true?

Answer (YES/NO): NO